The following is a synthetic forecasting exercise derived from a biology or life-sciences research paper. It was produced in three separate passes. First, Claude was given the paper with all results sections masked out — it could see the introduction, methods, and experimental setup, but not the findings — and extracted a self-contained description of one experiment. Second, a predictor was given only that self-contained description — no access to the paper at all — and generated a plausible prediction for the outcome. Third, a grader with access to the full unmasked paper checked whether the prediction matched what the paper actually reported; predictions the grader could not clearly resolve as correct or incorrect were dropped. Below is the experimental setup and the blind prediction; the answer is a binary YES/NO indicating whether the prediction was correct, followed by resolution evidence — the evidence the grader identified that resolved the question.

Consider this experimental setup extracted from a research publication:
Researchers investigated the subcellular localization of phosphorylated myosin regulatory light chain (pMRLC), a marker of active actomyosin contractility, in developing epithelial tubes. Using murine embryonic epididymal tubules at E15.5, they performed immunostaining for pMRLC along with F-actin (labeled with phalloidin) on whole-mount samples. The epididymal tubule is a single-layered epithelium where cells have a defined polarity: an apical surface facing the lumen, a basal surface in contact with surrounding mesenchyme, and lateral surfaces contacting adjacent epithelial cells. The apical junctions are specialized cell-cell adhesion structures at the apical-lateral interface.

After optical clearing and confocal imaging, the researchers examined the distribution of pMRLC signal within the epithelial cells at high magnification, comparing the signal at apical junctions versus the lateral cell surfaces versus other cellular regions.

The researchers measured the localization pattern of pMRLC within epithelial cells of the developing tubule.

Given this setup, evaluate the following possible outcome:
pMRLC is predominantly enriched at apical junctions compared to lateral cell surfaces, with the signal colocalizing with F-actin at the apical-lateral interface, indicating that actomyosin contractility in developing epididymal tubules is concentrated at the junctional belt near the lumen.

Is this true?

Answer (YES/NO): YES